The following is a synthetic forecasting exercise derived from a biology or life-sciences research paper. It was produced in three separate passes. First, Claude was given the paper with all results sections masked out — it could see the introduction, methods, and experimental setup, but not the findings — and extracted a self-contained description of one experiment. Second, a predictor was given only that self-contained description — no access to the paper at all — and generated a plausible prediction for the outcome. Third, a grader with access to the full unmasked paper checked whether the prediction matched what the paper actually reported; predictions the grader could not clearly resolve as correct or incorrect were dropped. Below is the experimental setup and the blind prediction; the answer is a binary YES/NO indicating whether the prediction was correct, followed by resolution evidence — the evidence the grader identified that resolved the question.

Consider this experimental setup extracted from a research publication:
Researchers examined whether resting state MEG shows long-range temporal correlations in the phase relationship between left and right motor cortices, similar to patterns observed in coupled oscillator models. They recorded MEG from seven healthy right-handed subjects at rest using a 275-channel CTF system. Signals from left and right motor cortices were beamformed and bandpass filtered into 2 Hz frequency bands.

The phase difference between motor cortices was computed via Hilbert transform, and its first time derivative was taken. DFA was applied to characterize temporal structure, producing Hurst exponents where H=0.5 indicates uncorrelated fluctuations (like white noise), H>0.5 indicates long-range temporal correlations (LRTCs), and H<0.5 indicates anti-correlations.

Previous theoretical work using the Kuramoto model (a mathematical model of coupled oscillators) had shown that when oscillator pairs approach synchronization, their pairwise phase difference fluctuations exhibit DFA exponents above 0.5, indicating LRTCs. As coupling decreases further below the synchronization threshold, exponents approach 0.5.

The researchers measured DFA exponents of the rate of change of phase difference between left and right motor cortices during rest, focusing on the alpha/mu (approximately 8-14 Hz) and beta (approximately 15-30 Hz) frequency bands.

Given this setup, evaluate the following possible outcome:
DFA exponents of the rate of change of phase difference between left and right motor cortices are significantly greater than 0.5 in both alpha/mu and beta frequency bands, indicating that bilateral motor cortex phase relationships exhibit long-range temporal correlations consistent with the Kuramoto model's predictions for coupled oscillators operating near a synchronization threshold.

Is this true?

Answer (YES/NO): YES